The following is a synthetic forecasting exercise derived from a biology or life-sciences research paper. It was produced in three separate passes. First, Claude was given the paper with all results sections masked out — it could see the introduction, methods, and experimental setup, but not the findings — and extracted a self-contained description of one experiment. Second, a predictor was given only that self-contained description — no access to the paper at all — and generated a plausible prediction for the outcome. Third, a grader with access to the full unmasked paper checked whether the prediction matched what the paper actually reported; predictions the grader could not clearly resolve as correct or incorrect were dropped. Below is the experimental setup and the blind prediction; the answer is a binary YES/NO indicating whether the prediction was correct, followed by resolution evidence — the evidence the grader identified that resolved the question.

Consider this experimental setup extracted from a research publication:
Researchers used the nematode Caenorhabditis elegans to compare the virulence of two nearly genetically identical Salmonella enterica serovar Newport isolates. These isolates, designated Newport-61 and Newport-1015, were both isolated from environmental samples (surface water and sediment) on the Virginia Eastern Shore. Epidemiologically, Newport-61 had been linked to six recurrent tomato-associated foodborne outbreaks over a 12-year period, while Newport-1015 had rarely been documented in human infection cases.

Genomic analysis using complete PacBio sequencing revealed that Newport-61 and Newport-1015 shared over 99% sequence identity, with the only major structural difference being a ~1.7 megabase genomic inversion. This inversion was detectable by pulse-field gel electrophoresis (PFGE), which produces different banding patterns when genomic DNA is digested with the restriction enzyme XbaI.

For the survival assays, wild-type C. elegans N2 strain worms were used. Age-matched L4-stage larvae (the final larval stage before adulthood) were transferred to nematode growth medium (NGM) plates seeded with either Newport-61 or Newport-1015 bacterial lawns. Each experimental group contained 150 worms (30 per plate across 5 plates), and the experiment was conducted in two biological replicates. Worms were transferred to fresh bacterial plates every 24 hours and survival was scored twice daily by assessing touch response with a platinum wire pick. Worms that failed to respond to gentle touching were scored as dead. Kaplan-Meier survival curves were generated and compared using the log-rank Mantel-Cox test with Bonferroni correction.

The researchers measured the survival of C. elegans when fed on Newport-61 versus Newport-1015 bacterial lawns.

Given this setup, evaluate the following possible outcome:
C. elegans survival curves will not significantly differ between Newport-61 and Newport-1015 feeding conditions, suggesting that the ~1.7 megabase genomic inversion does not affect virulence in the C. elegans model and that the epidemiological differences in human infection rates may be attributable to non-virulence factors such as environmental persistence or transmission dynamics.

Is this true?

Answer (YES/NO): NO